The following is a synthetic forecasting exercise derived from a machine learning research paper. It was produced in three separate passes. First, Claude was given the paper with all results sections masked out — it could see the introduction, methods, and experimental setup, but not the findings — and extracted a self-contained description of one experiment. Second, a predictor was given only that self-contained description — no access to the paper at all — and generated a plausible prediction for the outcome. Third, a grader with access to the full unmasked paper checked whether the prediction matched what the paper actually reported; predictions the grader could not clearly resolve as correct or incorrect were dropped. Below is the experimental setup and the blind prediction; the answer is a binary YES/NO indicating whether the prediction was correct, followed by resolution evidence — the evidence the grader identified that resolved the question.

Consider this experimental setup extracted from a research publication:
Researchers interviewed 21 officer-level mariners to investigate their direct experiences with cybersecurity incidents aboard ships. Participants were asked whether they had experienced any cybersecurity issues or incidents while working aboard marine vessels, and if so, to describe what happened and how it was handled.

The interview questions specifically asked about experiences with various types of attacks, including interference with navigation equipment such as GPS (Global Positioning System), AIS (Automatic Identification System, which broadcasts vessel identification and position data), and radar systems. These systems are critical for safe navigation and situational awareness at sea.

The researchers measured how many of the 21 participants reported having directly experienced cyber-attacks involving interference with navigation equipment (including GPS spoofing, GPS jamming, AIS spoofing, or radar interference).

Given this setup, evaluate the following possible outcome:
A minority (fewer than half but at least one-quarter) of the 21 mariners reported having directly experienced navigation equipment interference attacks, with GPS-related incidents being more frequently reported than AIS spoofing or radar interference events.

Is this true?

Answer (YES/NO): YES